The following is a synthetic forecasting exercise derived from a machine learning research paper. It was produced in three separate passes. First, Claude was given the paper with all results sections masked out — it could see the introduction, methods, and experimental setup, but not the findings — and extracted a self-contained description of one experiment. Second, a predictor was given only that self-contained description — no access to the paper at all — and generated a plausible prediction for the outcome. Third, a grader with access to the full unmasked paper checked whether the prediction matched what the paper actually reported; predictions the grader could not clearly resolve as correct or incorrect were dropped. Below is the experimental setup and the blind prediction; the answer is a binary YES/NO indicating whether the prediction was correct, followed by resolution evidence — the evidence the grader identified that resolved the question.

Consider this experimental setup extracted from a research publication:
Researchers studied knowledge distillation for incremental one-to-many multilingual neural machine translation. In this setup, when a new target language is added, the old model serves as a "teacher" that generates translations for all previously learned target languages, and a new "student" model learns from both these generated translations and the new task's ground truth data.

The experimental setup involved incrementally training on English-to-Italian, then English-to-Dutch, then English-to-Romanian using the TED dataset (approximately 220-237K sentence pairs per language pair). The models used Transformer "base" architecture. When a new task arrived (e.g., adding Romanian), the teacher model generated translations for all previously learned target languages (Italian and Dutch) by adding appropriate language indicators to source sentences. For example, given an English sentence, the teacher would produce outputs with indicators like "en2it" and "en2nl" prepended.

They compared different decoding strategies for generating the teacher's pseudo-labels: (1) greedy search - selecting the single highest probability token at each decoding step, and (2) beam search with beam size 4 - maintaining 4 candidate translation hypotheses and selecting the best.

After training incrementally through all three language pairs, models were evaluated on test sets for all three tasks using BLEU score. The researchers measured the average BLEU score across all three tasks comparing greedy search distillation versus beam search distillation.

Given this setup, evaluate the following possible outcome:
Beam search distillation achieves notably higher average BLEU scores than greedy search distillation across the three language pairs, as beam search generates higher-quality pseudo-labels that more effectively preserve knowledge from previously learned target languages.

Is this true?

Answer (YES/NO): YES